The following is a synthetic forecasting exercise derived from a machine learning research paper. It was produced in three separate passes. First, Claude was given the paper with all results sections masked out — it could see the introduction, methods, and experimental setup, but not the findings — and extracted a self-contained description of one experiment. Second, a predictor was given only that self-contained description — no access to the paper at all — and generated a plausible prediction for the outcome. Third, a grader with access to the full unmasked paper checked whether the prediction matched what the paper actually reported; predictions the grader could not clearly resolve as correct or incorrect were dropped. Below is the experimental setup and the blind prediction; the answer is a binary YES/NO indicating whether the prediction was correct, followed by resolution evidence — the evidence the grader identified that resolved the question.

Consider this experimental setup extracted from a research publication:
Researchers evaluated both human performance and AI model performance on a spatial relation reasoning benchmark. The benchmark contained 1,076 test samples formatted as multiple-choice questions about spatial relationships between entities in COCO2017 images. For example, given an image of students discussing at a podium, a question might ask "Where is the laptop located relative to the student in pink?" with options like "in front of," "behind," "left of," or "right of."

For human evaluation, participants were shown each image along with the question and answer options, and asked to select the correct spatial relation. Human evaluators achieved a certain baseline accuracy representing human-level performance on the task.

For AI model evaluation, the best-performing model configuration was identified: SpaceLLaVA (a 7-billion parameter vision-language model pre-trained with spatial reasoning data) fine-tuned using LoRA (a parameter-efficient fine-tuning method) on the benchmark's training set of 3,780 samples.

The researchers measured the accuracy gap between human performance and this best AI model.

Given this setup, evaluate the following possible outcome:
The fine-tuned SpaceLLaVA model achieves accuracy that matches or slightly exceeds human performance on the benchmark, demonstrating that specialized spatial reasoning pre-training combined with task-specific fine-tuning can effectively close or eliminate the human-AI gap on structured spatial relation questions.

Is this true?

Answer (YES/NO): NO